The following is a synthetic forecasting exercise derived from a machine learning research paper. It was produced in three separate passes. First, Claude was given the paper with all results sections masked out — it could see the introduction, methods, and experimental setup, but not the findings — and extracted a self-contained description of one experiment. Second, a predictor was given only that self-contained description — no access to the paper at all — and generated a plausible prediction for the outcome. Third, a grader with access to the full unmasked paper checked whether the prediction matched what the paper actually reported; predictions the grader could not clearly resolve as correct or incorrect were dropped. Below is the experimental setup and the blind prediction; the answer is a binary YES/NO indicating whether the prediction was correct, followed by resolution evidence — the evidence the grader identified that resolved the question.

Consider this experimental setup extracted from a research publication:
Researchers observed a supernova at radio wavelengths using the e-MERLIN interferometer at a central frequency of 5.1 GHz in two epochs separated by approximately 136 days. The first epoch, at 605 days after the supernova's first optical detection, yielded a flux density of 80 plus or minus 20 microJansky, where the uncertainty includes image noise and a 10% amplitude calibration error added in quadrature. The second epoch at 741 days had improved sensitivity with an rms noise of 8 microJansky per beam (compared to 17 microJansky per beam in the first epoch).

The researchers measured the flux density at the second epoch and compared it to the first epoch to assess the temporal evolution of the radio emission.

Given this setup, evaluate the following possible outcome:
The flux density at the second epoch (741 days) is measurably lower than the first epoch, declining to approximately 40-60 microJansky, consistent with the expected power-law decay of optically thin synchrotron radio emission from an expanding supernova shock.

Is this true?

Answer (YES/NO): YES